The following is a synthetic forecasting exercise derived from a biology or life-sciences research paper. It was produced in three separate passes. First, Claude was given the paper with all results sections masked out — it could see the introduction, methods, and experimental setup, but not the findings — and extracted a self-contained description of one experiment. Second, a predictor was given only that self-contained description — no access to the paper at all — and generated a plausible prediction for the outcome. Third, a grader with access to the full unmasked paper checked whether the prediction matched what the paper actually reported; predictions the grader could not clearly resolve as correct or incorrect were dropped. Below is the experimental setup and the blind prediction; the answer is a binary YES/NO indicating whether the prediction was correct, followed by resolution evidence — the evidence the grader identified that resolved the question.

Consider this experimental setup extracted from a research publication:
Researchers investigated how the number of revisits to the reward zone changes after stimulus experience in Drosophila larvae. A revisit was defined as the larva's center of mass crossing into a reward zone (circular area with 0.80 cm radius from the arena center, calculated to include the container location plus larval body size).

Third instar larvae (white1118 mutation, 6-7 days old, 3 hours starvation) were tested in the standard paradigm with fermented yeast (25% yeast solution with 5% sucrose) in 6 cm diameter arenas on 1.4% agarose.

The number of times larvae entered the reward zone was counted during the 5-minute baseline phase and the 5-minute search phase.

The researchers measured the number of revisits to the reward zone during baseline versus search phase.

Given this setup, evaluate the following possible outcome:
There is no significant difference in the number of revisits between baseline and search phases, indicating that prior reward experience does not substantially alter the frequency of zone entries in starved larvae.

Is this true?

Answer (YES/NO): YES